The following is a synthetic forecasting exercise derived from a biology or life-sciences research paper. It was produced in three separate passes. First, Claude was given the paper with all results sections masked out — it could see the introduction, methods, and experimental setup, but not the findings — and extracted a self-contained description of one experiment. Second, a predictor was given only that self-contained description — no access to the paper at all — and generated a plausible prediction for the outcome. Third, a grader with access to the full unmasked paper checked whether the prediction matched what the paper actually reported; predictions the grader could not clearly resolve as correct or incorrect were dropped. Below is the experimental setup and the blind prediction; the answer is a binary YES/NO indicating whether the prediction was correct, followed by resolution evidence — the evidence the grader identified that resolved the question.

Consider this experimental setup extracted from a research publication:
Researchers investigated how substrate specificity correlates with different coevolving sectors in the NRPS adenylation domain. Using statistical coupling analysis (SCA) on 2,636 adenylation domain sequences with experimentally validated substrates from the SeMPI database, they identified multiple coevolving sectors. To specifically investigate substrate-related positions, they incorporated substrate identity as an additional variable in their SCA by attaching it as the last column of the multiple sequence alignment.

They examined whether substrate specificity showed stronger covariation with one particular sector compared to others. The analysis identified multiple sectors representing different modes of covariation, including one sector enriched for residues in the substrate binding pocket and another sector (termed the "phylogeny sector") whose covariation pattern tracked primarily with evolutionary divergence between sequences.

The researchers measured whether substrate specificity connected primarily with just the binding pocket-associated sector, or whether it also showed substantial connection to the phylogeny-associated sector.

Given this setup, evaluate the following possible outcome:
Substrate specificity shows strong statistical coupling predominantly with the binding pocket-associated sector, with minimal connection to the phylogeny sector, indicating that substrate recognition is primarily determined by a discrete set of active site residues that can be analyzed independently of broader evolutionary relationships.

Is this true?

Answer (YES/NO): NO